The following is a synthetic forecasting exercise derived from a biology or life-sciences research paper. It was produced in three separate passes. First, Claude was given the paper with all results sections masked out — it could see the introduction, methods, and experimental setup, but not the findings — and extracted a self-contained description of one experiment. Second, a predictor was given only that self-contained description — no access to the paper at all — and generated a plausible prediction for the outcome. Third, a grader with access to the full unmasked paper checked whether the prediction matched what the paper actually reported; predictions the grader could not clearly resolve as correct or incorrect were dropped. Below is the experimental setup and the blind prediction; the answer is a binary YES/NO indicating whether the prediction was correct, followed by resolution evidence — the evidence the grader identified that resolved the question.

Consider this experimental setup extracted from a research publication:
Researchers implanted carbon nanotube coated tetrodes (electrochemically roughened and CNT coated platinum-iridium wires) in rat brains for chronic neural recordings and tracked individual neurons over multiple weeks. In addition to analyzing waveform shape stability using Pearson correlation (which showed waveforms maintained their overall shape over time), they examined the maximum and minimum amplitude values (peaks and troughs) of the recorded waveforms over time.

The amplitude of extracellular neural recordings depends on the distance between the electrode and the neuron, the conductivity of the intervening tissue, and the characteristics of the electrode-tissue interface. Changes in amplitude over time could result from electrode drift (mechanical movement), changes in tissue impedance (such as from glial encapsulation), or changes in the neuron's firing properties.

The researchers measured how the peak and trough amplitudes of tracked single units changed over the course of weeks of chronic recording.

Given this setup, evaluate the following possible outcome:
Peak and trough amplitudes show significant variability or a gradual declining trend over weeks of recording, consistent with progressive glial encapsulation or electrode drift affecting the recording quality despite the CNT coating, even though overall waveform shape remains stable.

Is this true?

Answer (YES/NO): NO